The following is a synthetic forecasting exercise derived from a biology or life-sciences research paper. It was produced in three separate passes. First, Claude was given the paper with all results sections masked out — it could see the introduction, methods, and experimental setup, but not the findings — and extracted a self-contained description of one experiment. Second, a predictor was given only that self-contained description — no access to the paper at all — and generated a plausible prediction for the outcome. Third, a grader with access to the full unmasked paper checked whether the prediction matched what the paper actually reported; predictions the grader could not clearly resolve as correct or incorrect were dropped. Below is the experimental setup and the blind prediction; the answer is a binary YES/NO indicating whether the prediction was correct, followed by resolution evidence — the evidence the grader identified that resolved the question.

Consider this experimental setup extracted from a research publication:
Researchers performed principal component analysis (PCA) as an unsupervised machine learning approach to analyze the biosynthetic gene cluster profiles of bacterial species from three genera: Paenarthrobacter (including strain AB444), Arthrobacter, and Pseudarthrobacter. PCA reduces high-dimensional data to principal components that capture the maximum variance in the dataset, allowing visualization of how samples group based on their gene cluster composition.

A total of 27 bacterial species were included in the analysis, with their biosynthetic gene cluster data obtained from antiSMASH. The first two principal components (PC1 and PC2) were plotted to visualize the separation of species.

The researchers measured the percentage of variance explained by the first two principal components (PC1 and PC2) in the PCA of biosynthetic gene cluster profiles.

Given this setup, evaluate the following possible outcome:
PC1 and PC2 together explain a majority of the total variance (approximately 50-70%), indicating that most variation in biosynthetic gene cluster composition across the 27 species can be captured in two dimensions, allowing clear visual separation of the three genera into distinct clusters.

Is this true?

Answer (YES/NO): NO